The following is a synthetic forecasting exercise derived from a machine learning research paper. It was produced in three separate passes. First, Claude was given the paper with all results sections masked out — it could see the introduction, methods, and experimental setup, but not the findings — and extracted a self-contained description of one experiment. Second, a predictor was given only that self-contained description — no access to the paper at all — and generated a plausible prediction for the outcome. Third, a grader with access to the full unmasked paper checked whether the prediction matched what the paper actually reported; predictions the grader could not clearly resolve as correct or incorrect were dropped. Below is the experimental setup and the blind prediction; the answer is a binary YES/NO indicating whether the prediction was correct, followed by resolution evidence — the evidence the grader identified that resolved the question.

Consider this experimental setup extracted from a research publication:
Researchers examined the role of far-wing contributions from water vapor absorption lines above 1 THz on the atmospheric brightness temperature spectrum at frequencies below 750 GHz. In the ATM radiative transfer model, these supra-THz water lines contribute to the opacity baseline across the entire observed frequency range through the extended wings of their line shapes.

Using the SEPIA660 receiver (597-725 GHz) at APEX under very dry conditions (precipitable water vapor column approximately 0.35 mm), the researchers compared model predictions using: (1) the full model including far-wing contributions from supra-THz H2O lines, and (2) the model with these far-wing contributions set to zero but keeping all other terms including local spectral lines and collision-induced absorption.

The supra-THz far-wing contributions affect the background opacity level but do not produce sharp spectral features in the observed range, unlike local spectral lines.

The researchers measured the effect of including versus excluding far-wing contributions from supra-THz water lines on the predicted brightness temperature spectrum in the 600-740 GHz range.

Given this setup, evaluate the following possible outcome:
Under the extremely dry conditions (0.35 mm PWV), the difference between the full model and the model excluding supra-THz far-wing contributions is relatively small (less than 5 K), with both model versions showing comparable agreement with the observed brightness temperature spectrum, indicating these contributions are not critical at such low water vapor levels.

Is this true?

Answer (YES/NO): NO